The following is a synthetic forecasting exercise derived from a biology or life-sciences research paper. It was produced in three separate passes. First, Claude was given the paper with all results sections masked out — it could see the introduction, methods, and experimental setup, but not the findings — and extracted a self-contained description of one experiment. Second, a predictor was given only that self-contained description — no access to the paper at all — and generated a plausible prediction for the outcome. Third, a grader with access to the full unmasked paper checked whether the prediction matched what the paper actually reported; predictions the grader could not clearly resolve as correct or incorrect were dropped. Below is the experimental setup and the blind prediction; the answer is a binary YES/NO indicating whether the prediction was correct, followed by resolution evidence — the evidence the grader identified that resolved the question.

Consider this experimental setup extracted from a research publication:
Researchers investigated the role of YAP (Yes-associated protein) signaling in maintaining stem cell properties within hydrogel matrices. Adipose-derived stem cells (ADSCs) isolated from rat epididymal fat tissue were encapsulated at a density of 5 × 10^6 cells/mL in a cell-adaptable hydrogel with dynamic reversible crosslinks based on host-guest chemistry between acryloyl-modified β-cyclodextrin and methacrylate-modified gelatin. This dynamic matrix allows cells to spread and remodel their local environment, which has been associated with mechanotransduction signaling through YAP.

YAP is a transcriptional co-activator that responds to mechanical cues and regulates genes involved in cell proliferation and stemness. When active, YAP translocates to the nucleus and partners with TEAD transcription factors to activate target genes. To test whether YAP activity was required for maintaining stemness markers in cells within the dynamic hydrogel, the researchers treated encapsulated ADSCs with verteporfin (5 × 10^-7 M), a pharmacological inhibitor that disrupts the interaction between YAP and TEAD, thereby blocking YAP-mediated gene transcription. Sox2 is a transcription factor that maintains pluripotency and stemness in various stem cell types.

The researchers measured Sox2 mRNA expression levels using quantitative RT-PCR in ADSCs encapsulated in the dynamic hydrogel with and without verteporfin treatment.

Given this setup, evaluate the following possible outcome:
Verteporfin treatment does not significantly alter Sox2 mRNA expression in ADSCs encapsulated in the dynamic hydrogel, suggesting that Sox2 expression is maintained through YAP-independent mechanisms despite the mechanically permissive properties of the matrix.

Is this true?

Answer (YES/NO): NO